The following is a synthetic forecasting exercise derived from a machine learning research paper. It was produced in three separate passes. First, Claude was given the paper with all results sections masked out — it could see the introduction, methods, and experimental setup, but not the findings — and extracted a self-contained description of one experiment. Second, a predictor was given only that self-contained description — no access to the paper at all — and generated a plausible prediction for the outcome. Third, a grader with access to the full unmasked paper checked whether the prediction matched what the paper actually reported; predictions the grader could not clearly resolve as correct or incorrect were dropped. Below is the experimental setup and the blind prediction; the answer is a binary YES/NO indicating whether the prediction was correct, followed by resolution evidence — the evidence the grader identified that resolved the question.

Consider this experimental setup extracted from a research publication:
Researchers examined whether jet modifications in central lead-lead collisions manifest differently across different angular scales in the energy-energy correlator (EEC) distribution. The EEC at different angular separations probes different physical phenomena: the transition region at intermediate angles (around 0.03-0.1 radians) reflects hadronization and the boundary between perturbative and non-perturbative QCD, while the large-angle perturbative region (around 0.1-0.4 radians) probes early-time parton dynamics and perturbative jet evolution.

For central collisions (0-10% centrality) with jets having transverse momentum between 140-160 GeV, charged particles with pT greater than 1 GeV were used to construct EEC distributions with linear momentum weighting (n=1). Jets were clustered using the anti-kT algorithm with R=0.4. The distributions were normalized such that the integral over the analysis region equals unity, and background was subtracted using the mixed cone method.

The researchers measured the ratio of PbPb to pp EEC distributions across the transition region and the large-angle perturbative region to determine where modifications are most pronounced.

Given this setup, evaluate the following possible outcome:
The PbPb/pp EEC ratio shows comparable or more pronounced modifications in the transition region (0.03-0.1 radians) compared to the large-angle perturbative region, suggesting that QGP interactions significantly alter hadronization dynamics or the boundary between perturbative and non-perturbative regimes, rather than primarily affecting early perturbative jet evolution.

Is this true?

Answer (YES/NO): NO